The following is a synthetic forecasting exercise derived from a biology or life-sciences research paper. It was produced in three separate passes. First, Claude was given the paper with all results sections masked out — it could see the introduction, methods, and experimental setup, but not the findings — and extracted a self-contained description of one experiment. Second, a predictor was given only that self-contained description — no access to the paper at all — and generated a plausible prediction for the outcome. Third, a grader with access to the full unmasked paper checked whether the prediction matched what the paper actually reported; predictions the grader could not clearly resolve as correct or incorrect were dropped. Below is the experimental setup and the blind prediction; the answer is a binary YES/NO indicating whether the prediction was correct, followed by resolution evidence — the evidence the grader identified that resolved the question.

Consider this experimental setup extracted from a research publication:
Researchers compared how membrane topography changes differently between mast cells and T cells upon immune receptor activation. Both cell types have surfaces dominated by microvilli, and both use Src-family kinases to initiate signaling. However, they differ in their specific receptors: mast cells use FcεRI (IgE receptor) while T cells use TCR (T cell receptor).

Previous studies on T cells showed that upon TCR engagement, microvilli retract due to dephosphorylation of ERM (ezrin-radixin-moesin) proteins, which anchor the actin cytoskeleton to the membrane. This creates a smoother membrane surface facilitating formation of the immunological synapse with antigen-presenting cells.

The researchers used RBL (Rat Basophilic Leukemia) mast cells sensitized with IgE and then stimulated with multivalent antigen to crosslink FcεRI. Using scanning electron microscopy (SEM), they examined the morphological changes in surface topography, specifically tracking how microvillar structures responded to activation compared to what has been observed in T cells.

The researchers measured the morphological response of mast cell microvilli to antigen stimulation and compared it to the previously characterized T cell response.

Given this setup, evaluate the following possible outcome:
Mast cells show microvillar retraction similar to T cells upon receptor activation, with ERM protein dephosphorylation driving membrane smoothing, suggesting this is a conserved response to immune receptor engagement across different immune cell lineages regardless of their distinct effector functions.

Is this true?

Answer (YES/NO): NO